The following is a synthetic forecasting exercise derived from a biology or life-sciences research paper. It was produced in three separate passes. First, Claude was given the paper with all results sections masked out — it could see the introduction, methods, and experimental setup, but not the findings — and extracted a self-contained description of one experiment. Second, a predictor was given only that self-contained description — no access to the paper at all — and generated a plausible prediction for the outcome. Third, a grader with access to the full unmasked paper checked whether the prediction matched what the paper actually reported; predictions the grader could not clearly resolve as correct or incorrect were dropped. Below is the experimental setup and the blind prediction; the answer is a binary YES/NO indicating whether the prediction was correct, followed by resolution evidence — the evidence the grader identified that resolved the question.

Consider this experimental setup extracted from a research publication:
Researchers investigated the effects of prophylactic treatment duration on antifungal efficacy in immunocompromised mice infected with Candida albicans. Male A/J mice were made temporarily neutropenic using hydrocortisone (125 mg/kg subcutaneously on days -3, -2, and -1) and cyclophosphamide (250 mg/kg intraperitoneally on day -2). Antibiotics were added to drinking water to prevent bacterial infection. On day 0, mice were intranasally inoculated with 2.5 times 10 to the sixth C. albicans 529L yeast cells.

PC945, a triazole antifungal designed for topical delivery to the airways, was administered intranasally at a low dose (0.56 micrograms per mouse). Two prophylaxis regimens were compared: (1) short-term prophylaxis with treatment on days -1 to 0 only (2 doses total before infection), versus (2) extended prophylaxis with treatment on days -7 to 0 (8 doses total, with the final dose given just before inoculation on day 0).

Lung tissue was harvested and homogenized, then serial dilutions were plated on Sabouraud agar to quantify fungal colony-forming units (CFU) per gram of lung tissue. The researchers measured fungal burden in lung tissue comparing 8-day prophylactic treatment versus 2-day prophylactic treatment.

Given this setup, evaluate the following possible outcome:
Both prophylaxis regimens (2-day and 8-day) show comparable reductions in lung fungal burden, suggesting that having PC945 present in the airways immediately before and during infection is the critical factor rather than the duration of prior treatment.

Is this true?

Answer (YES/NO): NO